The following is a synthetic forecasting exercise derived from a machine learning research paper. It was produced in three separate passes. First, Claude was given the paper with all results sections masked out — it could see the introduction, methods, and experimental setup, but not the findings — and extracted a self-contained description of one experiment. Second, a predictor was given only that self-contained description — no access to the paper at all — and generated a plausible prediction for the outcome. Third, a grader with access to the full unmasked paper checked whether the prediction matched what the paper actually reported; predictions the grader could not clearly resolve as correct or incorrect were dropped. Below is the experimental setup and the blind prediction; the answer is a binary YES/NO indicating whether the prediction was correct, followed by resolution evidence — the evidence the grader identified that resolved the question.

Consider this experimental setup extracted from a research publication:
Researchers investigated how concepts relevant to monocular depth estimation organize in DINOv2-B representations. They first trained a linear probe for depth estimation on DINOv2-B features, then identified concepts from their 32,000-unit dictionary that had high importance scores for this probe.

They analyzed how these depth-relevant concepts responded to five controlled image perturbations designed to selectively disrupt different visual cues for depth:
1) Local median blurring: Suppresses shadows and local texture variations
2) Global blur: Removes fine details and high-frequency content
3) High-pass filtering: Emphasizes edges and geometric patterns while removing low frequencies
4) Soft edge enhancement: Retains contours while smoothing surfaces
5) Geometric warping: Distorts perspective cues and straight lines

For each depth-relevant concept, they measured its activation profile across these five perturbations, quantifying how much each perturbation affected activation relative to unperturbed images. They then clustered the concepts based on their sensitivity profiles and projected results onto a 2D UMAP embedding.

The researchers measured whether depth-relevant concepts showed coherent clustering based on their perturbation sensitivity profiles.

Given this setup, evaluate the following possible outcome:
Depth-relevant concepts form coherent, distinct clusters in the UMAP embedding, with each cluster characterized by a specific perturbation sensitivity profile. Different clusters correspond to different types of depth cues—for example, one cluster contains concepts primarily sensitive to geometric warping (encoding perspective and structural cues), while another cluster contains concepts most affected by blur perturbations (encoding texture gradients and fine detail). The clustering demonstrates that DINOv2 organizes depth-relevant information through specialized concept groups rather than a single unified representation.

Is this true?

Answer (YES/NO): YES